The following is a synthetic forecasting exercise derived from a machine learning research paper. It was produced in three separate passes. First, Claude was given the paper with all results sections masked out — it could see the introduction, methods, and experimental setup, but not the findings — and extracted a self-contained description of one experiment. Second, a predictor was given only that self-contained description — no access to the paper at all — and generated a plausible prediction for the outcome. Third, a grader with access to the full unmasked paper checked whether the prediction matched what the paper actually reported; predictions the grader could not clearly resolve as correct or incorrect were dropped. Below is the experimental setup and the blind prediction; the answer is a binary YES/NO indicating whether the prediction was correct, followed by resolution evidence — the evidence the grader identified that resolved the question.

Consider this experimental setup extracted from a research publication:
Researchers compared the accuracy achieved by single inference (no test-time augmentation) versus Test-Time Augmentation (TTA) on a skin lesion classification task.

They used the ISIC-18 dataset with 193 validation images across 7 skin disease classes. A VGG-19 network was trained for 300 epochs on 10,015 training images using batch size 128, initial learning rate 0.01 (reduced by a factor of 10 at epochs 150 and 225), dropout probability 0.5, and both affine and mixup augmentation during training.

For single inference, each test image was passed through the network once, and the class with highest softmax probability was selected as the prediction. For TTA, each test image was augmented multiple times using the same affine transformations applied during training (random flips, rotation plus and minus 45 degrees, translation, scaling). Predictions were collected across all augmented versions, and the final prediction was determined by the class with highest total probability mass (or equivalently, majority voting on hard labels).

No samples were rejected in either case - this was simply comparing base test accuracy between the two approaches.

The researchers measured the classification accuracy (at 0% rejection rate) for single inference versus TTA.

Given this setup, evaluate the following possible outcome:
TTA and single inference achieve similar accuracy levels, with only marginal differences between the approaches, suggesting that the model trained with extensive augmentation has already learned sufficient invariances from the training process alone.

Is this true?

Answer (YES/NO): YES